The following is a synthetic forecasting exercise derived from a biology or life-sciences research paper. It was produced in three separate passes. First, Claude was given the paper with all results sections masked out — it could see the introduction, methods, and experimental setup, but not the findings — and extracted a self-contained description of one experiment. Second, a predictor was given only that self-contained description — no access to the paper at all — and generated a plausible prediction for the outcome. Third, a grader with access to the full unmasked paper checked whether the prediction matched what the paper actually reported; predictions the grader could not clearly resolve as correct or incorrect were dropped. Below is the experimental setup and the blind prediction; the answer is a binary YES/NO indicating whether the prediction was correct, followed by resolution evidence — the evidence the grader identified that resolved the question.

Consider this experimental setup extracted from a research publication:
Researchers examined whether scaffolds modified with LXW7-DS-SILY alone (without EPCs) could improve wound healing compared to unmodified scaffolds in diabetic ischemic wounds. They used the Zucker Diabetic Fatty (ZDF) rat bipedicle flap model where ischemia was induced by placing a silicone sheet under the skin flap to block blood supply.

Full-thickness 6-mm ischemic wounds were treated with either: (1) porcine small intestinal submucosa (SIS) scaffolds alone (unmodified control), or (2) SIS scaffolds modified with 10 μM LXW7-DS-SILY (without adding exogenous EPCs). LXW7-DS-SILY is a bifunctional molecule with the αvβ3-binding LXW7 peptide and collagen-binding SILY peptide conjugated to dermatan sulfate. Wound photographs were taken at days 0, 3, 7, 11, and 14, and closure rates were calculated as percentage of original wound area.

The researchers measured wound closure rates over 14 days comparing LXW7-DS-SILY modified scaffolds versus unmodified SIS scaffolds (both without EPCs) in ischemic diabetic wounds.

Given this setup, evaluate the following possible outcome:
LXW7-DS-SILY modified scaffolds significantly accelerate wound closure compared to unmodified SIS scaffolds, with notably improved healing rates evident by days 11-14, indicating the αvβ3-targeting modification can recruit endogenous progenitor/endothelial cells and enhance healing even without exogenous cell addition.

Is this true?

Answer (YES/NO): YES